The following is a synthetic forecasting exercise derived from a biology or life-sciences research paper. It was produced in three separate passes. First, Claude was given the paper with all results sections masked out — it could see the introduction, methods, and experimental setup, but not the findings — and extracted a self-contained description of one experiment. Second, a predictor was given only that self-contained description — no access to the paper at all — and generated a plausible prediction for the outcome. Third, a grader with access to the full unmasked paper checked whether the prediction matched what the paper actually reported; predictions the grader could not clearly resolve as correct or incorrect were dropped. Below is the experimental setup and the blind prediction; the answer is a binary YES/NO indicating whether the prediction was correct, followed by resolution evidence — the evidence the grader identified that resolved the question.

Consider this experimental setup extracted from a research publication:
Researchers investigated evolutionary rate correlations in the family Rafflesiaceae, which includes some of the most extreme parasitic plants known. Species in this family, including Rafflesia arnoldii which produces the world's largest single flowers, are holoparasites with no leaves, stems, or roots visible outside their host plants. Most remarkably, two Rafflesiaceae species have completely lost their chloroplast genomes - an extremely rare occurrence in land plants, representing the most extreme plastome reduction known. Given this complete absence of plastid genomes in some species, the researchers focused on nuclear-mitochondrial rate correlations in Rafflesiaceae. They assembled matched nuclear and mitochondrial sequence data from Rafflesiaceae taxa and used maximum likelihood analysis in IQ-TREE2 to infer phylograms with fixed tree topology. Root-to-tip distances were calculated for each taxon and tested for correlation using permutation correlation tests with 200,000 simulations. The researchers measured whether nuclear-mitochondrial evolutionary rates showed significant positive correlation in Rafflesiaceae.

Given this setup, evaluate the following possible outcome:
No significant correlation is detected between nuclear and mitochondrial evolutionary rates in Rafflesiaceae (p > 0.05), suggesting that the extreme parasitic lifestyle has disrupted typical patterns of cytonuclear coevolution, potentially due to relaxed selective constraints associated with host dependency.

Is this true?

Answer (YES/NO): YES